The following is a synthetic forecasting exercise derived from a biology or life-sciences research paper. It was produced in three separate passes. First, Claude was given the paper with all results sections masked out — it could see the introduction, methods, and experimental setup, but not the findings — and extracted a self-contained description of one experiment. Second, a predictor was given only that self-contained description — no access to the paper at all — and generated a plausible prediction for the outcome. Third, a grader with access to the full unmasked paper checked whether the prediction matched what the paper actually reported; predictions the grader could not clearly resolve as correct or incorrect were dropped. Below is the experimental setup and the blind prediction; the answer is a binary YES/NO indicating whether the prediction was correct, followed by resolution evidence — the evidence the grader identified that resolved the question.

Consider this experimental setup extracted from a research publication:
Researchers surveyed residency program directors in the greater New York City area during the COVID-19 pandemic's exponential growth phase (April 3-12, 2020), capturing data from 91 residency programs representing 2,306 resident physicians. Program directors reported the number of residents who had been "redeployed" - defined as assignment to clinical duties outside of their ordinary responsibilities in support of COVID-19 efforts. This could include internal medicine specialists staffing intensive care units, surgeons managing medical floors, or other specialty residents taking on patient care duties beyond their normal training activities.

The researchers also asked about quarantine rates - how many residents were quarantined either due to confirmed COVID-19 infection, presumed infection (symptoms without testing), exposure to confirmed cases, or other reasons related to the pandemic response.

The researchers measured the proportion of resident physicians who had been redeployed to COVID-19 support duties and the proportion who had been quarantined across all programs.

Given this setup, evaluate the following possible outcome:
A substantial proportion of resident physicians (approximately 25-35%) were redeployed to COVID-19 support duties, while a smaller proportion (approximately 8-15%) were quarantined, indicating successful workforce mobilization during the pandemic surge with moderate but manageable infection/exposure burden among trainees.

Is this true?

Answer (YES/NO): NO